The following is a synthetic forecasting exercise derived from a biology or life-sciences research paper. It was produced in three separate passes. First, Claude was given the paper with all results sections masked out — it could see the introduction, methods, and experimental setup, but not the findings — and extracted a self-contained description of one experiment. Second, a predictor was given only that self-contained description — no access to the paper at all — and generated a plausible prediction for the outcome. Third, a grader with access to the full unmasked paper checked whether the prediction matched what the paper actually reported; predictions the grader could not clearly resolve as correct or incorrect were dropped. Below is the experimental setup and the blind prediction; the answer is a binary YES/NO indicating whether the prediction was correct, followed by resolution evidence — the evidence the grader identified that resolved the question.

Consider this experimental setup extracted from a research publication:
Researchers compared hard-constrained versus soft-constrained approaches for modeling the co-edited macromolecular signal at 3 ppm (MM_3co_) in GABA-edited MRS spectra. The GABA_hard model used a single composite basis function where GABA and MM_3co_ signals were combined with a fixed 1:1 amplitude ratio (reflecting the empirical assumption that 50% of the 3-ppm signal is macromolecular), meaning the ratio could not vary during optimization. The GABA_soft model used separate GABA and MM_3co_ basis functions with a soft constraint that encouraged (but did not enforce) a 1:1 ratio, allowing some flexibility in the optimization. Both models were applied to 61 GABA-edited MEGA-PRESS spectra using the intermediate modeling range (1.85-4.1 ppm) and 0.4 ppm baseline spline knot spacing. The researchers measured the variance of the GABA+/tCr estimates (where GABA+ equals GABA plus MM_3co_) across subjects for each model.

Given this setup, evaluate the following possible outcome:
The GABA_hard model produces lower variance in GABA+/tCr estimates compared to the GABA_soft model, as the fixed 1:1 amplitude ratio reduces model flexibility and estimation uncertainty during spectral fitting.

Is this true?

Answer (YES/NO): NO